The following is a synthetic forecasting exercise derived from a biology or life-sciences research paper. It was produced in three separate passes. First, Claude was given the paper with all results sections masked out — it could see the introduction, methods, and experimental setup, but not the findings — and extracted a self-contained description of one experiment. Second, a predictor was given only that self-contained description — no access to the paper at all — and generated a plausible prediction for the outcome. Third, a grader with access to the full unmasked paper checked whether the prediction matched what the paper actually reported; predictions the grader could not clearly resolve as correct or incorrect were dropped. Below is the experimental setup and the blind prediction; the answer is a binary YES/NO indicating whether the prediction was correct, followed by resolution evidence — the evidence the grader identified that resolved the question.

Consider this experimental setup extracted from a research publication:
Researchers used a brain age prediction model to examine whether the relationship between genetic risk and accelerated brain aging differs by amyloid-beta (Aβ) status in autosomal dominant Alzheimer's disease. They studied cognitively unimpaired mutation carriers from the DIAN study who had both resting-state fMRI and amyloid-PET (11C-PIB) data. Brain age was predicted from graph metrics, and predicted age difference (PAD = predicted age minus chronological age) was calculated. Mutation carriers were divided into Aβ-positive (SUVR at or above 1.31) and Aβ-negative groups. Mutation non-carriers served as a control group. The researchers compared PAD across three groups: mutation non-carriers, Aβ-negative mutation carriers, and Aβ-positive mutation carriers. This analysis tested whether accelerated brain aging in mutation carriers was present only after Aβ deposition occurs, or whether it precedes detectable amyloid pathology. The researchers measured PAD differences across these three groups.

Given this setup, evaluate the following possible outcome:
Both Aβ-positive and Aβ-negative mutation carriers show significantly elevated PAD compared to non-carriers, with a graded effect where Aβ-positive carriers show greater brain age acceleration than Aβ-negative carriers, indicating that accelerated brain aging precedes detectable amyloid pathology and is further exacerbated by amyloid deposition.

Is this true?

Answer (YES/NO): NO